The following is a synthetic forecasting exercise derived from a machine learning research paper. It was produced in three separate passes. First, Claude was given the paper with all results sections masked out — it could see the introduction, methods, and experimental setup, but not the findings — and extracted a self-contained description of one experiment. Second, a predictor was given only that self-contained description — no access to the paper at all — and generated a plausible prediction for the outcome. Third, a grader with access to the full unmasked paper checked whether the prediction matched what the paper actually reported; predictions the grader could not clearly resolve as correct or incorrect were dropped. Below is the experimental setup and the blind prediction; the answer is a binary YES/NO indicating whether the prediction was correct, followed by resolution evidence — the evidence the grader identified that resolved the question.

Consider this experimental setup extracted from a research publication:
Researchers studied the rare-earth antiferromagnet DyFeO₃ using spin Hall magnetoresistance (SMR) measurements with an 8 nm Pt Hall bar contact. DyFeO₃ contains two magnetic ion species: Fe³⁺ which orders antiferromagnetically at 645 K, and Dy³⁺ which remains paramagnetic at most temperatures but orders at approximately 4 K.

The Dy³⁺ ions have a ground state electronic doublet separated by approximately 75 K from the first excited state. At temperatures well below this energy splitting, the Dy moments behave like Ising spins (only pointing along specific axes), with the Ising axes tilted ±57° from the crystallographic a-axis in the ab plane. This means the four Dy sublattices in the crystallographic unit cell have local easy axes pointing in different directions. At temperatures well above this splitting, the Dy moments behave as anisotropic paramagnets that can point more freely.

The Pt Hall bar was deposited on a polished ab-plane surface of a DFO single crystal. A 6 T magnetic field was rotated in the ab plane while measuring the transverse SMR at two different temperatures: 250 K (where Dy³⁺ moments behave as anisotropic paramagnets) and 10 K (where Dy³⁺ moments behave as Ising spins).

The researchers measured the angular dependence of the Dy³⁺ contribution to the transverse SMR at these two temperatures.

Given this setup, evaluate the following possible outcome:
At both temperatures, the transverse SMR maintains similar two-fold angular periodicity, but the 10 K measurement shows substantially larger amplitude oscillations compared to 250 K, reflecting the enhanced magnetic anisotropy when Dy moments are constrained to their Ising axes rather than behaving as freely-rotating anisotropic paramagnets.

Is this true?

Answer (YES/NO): NO